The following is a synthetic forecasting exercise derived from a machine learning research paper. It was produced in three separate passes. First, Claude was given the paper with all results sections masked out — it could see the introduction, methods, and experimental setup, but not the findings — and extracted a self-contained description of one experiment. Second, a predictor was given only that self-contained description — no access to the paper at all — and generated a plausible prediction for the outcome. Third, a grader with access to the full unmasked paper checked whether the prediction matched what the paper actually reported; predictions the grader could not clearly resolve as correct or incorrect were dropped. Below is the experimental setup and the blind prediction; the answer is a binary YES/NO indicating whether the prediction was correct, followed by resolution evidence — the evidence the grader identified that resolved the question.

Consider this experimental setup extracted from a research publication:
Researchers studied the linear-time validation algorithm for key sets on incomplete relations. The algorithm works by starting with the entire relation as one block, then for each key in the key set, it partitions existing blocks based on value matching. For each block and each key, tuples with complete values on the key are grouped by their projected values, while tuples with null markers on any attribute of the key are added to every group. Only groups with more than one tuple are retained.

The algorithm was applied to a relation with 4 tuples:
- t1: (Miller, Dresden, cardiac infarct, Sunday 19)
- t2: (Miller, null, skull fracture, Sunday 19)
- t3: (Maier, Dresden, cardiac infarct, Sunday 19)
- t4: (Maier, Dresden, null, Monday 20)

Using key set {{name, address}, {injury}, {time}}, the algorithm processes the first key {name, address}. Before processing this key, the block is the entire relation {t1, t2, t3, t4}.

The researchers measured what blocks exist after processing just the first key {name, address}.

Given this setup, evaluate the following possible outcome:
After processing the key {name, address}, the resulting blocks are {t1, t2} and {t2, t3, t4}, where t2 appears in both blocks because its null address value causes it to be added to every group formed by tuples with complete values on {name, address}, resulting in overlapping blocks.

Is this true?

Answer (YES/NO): YES